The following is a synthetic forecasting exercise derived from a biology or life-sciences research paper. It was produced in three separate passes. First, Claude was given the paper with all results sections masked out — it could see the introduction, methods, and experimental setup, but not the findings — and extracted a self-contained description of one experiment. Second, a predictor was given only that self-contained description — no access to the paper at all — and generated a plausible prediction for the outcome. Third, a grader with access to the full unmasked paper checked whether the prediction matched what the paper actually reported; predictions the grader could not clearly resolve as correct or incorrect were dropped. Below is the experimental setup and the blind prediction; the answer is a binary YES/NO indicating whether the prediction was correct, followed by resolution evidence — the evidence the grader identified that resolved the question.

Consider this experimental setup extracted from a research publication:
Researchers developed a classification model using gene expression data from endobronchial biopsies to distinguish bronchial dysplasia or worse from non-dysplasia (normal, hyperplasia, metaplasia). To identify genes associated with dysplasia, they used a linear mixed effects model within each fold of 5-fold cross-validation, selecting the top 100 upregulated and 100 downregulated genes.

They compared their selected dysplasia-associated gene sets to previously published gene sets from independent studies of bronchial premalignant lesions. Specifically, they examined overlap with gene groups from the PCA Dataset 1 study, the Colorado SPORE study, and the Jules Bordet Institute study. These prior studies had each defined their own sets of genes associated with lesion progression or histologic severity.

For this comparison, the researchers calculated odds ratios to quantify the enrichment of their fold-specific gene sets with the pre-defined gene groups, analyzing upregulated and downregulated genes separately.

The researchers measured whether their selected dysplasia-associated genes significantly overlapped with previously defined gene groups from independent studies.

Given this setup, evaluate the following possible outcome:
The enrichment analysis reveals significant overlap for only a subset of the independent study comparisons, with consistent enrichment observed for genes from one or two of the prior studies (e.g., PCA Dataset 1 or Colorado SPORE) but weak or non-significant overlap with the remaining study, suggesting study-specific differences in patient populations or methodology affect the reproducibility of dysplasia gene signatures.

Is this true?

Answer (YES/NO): NO